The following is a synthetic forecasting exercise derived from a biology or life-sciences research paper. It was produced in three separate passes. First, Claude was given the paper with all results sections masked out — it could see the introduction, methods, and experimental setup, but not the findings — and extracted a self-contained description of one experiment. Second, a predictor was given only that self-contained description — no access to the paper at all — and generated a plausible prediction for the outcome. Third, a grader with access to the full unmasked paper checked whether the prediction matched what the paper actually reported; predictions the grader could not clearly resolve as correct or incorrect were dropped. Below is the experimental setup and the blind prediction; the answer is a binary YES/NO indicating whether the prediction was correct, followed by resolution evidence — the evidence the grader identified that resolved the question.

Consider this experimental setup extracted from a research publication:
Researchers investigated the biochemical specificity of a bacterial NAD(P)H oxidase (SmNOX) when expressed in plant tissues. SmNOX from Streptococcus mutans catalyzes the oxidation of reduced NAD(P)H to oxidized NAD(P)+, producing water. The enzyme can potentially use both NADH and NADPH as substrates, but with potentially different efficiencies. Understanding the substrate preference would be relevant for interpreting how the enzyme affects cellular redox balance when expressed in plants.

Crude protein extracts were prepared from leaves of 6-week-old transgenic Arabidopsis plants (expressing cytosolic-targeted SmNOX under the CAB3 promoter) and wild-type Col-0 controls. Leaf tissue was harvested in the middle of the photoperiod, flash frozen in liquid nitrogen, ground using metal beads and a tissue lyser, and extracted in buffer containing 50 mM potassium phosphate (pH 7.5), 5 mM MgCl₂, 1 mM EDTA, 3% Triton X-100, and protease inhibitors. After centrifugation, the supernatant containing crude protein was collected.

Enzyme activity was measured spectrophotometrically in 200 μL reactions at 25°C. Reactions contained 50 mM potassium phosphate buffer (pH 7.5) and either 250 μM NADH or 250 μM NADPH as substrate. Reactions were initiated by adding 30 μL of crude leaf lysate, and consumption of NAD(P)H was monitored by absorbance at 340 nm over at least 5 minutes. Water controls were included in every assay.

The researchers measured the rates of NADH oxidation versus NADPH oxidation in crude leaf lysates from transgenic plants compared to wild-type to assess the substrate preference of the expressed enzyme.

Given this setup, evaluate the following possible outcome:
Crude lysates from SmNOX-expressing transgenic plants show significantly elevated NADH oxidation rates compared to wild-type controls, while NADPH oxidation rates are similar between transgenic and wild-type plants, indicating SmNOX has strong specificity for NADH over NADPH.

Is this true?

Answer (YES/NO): NO